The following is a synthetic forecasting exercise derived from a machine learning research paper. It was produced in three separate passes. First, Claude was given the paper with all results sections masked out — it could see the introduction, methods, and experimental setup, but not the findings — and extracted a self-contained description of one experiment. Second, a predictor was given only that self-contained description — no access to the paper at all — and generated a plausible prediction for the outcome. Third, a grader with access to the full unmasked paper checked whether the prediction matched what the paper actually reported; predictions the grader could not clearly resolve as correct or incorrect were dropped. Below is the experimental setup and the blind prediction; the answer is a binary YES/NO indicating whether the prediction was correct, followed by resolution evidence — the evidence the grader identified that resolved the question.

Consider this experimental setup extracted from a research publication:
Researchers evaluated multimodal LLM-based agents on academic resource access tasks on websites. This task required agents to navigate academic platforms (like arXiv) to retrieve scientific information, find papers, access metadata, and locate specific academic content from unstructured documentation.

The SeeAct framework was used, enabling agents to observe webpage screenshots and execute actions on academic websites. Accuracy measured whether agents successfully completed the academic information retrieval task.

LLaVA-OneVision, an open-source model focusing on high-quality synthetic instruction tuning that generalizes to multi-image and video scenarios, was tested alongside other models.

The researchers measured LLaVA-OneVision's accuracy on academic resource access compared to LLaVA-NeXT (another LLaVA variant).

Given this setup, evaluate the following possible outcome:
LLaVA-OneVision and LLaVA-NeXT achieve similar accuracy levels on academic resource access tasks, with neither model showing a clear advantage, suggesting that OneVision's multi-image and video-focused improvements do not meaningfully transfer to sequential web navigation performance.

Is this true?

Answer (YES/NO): NO